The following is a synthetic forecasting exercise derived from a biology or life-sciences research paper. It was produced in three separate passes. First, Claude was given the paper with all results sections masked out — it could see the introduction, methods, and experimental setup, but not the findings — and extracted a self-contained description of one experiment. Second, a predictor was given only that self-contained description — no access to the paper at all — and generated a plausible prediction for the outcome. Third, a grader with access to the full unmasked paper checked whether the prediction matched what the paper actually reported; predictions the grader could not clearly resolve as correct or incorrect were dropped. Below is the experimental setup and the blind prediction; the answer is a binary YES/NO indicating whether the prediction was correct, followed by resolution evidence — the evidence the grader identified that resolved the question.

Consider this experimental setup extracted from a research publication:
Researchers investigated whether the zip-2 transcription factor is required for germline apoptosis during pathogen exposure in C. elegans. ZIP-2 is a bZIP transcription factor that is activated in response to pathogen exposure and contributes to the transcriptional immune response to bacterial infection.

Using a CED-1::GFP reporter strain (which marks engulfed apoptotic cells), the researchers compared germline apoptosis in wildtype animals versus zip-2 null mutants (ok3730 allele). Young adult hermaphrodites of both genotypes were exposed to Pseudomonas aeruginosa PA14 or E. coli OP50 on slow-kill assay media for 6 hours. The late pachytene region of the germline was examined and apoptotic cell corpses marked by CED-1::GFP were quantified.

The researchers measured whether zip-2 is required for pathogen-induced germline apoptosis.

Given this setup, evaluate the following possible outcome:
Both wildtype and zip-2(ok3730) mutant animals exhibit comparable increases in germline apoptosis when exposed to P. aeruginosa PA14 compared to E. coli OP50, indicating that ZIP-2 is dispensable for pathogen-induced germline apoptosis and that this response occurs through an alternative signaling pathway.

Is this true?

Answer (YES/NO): NO